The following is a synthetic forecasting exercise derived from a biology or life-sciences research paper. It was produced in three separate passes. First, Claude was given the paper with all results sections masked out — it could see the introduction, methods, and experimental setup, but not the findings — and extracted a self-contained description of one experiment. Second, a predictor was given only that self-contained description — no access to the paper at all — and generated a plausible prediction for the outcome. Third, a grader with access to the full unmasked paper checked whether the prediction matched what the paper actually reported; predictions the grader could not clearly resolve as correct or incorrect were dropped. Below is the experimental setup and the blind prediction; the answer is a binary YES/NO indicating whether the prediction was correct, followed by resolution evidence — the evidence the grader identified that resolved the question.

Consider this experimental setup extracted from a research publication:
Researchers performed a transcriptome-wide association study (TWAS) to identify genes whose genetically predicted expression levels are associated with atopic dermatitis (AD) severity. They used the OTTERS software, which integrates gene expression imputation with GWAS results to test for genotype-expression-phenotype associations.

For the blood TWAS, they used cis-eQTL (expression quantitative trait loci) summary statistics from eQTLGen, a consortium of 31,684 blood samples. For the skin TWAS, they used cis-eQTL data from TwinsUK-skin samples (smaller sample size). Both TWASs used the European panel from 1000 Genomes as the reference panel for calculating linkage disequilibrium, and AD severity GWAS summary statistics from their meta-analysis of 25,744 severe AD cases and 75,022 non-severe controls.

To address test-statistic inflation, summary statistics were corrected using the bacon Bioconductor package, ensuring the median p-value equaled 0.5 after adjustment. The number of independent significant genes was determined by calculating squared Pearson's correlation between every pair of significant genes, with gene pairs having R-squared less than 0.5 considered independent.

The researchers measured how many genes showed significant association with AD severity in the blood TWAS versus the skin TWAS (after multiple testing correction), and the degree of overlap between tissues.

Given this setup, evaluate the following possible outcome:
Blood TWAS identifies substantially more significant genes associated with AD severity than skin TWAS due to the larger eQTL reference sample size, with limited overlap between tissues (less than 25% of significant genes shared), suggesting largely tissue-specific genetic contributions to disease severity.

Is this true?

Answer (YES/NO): YES